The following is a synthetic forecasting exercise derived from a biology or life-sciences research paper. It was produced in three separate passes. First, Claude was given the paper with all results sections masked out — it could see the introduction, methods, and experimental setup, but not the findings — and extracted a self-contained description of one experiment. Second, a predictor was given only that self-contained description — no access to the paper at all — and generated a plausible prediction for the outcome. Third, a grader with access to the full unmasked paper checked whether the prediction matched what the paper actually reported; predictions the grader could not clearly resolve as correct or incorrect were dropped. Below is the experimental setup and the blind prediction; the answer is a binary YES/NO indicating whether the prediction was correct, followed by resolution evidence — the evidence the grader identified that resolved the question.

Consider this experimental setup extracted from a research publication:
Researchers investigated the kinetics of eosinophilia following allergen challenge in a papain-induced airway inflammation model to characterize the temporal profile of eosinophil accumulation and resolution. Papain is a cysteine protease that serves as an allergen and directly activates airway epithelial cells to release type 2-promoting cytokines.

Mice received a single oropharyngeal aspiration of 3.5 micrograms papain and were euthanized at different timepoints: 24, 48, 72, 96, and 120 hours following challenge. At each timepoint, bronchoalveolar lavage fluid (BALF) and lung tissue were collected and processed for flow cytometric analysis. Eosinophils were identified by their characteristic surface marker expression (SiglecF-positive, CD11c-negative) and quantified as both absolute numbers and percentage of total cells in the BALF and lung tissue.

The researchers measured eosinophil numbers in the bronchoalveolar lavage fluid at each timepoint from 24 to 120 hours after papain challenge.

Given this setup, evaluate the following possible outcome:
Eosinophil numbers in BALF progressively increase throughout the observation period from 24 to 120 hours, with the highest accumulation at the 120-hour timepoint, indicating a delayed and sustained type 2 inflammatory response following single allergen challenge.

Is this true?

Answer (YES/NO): NO